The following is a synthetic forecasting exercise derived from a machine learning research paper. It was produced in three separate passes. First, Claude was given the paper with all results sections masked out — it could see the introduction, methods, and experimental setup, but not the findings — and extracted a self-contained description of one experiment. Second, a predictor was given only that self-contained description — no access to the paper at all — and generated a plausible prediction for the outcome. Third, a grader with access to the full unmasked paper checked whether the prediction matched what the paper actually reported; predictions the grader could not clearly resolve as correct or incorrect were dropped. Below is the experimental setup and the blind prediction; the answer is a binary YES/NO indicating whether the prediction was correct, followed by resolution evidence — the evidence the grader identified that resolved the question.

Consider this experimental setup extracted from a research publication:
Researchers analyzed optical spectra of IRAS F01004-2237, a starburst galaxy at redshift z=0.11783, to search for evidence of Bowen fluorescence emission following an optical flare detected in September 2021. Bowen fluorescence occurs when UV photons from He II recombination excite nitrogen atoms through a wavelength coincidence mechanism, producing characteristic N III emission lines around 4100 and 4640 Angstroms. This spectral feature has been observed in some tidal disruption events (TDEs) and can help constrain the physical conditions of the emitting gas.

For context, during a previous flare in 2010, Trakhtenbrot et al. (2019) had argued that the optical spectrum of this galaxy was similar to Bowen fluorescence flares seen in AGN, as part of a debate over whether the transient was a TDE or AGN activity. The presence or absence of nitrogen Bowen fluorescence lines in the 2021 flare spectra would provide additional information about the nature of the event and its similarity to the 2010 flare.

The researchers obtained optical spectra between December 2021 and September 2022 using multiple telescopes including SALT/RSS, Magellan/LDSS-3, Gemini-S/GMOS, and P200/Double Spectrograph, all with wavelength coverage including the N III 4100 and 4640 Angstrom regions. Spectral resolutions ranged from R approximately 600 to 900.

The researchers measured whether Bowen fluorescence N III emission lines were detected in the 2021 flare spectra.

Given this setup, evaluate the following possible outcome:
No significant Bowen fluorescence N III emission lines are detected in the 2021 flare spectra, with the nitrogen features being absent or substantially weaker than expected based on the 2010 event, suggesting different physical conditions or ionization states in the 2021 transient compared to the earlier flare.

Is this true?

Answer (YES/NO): YES